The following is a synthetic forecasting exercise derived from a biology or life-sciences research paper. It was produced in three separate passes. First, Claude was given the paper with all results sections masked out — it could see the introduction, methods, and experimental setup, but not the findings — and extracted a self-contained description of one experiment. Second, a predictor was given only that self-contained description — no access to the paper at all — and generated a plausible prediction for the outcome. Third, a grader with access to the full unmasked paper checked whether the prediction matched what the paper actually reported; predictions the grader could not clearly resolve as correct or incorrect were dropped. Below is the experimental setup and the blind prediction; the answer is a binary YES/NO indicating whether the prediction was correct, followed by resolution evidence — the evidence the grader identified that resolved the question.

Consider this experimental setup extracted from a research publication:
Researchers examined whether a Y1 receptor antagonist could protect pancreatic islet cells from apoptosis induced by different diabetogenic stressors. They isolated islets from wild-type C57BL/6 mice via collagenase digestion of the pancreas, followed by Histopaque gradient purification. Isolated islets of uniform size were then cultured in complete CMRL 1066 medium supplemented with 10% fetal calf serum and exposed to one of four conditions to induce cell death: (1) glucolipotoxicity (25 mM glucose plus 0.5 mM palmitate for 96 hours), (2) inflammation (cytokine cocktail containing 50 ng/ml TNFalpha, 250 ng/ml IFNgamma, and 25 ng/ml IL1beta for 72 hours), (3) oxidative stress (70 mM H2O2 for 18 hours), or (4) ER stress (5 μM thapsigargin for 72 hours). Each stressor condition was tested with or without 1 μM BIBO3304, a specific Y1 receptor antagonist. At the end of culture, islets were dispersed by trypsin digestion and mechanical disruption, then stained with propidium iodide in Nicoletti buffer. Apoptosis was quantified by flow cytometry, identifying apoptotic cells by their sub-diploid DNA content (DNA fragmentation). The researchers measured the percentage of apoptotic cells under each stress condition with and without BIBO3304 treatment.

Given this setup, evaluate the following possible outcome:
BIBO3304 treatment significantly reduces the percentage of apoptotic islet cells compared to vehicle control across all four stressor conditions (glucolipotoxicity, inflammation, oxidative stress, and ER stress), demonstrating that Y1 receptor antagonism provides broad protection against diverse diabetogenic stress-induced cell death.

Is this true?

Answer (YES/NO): NO